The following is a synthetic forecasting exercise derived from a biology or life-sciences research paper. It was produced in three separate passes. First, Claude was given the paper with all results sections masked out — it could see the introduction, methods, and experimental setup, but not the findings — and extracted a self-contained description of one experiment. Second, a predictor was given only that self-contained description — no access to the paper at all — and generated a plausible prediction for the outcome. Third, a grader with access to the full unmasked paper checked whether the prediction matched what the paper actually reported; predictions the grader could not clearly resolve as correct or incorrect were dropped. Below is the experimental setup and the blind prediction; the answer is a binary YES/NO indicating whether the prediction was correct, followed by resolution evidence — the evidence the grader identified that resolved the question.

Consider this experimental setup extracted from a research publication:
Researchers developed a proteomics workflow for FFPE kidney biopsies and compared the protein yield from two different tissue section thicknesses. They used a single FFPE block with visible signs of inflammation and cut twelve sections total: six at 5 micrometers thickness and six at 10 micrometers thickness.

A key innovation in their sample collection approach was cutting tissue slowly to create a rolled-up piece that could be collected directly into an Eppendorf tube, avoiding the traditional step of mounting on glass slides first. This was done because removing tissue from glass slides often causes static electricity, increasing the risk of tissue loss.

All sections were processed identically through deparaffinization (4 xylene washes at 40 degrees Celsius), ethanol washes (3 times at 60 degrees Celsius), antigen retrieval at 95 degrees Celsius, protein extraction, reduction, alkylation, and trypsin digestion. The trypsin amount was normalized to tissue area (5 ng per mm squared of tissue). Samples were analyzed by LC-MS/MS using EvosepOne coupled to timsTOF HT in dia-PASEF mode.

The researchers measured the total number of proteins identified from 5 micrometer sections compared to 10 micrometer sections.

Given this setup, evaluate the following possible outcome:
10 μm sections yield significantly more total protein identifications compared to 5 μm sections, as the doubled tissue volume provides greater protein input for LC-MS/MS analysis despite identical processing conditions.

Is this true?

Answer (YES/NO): YES